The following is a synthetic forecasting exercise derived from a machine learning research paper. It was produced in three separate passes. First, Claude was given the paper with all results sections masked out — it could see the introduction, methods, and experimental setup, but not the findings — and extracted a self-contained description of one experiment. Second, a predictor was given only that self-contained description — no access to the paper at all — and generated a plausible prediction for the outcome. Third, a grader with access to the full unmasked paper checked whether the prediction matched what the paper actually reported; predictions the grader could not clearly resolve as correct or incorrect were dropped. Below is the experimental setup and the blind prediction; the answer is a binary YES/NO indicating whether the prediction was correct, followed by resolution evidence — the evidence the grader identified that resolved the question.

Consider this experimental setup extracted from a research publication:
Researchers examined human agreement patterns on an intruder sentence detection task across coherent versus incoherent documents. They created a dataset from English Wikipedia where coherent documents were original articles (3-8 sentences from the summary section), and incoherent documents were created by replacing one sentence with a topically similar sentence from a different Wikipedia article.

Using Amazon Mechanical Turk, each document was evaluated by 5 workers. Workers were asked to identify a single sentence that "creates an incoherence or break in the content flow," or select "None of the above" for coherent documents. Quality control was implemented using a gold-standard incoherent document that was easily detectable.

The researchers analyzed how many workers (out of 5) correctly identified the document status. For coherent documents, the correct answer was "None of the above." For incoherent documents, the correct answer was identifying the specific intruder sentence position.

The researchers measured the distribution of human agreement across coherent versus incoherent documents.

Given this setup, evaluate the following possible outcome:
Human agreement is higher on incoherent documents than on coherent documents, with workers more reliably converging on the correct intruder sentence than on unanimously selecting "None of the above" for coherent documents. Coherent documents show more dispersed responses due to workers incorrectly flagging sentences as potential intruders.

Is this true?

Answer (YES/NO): NO